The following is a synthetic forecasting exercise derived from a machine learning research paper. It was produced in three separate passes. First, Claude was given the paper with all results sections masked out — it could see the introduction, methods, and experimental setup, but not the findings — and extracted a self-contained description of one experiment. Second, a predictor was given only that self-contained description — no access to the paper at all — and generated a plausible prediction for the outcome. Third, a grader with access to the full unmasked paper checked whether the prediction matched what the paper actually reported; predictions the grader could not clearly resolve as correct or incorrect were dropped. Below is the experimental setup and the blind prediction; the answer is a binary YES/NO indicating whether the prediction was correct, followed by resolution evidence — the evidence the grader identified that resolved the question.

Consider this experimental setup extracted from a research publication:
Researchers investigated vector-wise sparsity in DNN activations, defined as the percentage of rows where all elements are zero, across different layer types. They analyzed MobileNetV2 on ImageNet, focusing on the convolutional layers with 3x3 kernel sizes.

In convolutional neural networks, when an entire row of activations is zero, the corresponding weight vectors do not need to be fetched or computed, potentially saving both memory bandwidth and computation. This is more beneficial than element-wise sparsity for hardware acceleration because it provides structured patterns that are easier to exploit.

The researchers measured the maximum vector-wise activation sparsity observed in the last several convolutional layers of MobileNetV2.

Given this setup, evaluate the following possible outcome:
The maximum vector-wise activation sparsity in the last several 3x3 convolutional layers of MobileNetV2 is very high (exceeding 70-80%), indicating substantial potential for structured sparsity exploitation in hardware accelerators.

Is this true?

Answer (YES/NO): NO